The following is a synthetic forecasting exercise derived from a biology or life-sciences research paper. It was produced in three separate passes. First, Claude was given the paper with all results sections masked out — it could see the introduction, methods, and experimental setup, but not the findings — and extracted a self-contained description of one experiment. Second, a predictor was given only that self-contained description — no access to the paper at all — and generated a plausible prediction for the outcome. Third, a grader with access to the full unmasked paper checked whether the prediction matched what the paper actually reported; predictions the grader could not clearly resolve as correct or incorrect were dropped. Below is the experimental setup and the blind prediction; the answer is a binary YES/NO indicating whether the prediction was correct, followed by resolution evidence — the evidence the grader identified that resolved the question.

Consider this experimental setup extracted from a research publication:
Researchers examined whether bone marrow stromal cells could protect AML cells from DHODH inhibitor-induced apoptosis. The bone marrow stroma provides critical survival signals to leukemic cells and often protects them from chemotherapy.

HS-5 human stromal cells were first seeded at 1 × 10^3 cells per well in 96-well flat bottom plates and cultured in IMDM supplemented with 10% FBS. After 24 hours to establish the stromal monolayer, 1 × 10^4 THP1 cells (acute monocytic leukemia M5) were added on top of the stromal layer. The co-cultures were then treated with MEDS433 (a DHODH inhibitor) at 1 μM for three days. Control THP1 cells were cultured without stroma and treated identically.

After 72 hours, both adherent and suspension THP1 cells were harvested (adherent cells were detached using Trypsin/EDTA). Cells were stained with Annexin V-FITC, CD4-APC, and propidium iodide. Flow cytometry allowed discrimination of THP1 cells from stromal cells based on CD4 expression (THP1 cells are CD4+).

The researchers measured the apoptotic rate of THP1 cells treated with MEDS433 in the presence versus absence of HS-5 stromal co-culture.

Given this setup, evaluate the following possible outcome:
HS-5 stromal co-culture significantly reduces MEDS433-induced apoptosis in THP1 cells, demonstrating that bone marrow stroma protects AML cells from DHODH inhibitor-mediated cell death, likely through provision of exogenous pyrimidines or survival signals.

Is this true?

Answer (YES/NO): NO